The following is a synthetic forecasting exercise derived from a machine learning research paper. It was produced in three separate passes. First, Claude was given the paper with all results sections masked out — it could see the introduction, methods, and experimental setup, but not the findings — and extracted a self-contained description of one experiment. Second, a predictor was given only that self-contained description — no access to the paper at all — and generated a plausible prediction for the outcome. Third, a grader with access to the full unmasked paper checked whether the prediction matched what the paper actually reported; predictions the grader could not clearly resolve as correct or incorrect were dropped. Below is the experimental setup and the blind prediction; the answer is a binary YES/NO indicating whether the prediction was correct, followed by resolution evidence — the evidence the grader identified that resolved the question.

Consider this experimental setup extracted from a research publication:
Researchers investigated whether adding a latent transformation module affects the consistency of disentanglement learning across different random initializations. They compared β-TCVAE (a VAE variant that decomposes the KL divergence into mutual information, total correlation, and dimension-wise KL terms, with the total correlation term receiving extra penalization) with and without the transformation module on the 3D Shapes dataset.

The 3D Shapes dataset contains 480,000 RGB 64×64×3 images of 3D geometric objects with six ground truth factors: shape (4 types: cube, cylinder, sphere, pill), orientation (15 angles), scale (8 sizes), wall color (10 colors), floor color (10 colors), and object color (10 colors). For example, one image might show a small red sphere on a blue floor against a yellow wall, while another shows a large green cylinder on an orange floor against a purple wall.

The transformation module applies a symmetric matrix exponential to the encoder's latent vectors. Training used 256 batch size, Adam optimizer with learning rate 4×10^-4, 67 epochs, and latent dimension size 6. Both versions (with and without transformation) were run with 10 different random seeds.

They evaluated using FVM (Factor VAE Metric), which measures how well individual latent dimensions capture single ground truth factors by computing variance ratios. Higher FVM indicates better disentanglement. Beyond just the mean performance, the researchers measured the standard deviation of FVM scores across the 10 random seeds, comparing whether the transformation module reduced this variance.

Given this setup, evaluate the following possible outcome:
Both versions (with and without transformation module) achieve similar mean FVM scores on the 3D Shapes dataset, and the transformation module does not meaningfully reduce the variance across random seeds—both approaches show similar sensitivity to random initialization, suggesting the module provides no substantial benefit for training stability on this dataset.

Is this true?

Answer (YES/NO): NO